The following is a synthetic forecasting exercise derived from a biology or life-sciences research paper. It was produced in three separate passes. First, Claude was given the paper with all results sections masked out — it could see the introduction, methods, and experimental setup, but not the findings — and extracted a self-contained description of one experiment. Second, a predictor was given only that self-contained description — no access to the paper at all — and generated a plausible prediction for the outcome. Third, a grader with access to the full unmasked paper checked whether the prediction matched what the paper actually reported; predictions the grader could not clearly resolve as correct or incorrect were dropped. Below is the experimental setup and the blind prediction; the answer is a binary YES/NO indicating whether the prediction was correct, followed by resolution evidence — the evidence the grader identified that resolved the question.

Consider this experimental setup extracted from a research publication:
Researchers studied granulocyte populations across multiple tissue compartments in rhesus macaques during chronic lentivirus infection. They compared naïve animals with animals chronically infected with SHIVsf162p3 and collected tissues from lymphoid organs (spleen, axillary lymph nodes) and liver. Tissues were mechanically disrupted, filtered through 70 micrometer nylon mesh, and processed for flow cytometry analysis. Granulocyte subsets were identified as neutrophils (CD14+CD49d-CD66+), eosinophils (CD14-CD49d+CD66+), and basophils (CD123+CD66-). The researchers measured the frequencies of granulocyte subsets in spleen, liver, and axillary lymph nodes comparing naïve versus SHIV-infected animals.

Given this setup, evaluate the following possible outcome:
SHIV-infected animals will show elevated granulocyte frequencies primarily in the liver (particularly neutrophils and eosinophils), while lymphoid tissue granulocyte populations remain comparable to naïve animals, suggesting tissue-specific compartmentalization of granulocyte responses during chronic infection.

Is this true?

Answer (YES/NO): NO